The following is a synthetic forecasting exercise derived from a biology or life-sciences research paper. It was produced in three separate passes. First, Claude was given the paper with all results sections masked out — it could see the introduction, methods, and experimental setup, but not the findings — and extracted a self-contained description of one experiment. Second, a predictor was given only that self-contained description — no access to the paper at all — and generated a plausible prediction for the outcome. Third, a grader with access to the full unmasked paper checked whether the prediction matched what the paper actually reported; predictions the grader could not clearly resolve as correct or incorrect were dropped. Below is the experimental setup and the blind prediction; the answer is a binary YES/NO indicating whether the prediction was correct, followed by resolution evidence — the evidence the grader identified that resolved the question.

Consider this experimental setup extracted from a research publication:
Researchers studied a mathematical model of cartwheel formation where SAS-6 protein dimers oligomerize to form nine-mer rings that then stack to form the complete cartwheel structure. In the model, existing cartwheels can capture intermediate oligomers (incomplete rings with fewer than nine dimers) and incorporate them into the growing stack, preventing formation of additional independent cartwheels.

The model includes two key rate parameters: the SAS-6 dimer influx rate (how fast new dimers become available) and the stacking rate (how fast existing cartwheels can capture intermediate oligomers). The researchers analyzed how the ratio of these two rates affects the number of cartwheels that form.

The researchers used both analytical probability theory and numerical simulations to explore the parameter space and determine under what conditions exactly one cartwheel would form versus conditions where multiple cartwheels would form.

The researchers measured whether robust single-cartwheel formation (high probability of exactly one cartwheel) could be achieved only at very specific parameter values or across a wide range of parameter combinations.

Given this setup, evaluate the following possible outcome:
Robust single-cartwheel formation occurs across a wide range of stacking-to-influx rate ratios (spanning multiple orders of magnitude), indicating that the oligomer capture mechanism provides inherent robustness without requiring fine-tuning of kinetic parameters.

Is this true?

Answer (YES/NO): YES